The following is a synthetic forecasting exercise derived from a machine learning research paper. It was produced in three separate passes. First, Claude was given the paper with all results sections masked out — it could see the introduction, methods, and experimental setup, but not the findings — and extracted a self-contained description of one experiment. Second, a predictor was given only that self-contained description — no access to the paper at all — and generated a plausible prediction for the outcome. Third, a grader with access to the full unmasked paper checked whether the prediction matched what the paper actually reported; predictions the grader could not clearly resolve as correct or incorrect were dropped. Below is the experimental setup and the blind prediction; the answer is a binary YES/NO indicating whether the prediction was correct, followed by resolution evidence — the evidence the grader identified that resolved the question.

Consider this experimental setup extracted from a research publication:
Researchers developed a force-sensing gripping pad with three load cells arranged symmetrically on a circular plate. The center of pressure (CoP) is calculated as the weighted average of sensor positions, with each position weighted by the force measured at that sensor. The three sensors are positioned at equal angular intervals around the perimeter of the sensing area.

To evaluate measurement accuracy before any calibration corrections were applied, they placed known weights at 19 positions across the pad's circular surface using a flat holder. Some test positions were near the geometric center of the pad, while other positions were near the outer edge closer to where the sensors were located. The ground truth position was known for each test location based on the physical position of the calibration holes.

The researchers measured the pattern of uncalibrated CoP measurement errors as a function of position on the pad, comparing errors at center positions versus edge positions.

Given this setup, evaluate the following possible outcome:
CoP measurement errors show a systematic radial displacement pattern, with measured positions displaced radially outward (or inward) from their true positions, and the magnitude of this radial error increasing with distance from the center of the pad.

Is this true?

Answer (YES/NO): NO